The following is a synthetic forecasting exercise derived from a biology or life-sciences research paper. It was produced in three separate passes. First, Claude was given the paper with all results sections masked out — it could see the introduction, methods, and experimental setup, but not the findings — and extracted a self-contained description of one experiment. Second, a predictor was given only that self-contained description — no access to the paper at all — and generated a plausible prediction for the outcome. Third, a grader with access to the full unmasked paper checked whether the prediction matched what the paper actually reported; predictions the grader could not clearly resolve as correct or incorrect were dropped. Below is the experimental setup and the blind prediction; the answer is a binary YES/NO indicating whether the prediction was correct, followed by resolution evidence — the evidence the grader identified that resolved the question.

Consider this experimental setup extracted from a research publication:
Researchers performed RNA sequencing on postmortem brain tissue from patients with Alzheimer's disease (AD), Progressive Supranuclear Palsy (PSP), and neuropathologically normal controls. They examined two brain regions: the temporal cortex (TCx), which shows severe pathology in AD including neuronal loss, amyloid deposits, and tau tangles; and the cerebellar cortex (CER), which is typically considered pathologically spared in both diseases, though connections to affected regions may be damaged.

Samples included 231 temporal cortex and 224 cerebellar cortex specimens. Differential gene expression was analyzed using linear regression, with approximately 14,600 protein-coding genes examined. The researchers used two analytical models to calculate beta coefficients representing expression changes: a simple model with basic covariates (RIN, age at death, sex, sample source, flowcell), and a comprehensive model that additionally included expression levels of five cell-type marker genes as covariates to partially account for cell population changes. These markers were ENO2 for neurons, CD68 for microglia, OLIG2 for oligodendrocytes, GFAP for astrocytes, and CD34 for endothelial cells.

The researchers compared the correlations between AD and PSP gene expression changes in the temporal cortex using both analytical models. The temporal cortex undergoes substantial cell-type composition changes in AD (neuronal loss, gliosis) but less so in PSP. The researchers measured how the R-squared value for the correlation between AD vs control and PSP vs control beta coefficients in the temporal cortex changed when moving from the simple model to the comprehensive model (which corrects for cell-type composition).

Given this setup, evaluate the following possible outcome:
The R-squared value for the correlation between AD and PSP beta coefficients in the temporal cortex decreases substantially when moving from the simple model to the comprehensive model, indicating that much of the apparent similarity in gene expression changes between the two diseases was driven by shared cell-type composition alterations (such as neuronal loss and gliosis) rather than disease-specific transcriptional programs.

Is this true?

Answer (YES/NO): NO